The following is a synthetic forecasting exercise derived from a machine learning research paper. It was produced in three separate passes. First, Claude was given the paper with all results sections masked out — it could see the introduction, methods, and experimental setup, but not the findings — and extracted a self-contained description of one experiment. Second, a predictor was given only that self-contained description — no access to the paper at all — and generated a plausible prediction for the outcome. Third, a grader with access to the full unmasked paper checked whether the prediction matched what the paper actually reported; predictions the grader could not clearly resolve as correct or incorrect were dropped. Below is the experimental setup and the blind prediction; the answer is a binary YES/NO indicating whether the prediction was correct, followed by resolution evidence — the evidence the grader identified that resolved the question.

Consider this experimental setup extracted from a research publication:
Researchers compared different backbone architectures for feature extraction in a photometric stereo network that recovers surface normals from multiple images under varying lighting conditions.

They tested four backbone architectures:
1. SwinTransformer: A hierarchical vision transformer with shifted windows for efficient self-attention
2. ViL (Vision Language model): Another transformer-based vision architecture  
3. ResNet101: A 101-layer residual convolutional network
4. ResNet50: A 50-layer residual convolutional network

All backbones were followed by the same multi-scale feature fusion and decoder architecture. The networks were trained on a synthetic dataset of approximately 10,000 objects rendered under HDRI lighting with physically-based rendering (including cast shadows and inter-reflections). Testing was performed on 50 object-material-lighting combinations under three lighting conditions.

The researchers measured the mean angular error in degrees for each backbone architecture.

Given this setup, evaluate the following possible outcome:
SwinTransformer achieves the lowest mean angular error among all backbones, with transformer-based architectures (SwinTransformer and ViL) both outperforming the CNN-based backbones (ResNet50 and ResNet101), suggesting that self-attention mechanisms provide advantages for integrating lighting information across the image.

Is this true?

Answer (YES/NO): YES